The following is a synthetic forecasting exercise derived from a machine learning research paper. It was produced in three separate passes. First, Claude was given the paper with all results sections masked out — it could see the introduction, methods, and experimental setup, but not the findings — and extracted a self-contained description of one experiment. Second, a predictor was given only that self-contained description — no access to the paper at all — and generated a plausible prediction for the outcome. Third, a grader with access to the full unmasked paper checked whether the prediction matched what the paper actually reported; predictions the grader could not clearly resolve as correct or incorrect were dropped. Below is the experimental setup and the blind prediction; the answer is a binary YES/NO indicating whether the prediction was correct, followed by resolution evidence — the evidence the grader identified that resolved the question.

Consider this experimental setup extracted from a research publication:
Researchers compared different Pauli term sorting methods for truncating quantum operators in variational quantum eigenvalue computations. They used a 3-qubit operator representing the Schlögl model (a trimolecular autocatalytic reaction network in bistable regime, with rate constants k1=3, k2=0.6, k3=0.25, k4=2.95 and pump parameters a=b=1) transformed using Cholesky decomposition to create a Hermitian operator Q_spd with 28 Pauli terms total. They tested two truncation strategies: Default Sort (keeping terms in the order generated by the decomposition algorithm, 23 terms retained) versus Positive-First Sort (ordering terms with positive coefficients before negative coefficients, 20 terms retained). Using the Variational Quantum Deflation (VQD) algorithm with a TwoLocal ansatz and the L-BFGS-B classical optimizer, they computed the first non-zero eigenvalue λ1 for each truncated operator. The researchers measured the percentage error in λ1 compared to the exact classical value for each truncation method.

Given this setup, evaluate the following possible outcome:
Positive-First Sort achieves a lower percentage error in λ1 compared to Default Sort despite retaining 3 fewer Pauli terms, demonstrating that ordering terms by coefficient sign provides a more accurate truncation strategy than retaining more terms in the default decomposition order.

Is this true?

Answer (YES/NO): NO